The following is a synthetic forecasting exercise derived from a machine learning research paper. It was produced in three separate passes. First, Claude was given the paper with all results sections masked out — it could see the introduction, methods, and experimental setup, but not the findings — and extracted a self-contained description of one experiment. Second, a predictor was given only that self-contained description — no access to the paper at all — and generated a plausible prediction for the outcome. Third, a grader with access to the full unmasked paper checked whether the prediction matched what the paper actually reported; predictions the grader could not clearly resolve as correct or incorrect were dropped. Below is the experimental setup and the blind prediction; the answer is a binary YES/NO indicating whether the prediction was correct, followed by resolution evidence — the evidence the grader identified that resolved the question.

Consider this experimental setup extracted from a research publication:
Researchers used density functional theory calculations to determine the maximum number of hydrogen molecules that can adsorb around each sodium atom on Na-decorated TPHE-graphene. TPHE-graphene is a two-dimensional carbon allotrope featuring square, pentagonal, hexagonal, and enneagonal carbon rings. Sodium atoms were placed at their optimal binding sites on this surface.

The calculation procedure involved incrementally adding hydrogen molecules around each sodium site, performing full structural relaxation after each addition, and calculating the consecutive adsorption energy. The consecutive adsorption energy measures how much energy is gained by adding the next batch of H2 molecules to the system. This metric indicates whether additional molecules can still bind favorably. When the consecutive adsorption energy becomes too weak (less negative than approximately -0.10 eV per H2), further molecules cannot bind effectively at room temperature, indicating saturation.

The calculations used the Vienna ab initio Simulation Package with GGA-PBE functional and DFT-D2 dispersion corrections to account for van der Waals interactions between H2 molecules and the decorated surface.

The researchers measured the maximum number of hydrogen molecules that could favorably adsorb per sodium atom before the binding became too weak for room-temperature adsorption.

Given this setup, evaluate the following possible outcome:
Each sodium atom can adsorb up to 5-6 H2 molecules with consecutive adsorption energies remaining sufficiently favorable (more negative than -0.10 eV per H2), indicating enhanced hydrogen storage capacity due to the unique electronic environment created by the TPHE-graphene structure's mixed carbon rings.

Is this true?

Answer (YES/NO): NO